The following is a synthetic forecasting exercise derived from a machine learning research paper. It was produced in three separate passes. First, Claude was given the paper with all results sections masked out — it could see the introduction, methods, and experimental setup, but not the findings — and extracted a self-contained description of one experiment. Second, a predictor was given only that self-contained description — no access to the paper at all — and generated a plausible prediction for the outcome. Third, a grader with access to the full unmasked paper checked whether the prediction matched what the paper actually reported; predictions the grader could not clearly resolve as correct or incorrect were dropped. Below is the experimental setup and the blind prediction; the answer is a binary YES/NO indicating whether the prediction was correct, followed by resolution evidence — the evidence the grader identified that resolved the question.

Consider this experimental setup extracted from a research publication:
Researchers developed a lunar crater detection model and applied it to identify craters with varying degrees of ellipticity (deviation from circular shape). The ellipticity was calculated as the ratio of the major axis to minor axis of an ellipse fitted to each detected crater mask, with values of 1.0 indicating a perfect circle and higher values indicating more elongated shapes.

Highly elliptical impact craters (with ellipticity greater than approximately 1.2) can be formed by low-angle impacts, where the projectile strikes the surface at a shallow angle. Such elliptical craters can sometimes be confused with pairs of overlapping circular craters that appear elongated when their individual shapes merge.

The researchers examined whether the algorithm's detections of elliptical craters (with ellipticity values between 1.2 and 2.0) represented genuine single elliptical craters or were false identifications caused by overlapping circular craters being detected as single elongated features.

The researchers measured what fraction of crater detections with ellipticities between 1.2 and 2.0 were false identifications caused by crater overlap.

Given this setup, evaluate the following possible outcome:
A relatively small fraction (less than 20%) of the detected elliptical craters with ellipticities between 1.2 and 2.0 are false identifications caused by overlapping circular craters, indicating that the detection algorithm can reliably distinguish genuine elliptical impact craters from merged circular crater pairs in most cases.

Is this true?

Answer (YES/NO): YES